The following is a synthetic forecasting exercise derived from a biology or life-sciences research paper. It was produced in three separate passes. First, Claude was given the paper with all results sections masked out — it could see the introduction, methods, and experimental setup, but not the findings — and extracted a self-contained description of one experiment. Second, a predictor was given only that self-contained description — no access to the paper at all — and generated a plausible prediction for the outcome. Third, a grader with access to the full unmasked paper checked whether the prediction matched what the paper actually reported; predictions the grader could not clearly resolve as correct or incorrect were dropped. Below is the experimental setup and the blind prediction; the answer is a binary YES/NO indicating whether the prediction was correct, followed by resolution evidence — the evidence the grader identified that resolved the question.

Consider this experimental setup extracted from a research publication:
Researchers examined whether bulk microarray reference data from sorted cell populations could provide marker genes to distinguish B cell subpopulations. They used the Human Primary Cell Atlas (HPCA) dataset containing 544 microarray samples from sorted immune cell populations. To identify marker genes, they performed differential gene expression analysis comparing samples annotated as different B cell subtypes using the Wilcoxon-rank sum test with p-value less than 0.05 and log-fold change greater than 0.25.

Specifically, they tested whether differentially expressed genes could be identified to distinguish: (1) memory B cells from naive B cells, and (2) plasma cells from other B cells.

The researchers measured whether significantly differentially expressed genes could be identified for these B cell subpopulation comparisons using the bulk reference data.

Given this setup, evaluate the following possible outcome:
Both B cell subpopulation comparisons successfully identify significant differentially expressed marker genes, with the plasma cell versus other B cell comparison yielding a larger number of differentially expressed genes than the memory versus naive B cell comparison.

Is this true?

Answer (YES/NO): NO